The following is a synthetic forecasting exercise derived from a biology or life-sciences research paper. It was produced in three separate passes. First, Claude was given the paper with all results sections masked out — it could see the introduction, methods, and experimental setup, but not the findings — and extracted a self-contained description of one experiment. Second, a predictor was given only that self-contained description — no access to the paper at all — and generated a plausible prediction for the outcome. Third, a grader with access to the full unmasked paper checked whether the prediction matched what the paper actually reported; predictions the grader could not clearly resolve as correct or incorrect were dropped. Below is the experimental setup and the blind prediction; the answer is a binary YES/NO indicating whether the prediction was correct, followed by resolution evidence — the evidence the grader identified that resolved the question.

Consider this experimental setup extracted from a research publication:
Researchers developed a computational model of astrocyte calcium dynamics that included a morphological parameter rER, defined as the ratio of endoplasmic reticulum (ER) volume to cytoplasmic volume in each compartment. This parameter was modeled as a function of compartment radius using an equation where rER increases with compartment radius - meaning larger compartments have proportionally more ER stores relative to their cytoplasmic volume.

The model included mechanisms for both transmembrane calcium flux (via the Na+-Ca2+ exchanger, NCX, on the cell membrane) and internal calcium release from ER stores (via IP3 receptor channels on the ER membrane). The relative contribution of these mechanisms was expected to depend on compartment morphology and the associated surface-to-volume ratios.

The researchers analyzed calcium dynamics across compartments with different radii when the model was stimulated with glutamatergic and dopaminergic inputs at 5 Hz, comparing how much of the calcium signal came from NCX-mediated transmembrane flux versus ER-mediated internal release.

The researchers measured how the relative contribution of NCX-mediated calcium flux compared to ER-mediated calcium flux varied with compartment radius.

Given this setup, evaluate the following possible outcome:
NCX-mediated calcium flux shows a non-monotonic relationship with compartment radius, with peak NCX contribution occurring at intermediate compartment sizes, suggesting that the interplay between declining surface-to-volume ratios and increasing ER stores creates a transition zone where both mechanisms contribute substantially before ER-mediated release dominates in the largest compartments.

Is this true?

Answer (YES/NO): NO